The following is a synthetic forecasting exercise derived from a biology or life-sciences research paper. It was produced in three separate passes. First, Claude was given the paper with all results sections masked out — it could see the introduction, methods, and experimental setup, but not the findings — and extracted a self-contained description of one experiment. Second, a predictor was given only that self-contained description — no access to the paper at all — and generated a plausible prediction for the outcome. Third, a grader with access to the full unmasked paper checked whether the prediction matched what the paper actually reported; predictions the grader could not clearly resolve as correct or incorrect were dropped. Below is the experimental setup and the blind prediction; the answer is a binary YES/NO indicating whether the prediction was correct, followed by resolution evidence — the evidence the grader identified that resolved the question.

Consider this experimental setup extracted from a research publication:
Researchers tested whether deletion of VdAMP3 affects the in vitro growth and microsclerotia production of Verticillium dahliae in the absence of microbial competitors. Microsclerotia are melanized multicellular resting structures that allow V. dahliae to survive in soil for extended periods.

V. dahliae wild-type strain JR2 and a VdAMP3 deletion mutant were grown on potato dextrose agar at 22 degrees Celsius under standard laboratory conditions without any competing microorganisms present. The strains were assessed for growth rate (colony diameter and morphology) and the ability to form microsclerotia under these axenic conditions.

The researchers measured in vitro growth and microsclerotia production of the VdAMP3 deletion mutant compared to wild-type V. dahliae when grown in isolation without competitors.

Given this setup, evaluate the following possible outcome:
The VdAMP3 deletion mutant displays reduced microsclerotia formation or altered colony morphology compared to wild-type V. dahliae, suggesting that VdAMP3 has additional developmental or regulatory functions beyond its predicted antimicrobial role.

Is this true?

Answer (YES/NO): NO